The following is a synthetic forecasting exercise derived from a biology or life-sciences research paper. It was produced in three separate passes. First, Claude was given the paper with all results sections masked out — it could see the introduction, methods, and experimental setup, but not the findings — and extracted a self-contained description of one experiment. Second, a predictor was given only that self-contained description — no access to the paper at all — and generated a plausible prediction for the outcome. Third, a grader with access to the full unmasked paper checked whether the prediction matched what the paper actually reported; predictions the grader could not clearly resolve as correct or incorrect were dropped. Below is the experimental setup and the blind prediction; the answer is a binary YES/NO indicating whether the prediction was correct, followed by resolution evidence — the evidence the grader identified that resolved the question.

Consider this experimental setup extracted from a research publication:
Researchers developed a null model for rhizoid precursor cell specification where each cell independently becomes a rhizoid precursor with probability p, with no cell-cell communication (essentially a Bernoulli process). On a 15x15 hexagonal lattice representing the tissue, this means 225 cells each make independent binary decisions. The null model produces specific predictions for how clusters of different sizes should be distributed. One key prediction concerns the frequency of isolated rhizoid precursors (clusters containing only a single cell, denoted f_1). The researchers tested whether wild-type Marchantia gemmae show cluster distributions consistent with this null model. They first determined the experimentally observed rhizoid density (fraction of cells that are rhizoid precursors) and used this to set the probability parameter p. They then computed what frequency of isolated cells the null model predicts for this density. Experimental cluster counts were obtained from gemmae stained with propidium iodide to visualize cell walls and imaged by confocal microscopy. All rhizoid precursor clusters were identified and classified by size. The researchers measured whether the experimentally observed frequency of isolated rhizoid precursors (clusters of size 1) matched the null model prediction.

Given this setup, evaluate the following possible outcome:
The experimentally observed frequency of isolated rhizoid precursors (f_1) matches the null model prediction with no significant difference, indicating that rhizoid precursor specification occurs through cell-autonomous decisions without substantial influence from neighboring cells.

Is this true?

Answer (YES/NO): YES